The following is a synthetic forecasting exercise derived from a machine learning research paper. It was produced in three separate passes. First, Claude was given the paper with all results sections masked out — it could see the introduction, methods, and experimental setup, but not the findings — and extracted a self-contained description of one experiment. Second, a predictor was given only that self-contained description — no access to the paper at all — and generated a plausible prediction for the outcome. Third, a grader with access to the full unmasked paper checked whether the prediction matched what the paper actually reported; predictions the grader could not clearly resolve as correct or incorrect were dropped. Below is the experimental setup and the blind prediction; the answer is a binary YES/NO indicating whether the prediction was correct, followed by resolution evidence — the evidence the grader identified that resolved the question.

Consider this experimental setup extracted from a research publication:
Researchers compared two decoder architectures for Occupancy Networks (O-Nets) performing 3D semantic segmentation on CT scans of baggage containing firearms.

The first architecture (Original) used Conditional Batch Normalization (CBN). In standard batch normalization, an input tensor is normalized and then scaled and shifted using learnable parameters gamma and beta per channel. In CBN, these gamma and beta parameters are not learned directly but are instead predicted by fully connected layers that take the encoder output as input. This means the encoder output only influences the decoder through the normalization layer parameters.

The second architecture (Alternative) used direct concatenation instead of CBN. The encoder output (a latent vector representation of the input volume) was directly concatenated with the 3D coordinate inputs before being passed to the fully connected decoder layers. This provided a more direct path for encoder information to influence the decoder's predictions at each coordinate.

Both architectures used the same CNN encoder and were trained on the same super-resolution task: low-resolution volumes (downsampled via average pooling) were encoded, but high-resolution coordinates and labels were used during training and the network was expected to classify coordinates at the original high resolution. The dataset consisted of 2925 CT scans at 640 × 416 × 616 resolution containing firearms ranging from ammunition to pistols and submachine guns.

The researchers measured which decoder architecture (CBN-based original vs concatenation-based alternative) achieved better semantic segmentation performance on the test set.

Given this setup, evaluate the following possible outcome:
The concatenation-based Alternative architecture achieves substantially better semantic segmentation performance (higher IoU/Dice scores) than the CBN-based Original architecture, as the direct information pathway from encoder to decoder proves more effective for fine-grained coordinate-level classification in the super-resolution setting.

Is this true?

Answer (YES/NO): NO